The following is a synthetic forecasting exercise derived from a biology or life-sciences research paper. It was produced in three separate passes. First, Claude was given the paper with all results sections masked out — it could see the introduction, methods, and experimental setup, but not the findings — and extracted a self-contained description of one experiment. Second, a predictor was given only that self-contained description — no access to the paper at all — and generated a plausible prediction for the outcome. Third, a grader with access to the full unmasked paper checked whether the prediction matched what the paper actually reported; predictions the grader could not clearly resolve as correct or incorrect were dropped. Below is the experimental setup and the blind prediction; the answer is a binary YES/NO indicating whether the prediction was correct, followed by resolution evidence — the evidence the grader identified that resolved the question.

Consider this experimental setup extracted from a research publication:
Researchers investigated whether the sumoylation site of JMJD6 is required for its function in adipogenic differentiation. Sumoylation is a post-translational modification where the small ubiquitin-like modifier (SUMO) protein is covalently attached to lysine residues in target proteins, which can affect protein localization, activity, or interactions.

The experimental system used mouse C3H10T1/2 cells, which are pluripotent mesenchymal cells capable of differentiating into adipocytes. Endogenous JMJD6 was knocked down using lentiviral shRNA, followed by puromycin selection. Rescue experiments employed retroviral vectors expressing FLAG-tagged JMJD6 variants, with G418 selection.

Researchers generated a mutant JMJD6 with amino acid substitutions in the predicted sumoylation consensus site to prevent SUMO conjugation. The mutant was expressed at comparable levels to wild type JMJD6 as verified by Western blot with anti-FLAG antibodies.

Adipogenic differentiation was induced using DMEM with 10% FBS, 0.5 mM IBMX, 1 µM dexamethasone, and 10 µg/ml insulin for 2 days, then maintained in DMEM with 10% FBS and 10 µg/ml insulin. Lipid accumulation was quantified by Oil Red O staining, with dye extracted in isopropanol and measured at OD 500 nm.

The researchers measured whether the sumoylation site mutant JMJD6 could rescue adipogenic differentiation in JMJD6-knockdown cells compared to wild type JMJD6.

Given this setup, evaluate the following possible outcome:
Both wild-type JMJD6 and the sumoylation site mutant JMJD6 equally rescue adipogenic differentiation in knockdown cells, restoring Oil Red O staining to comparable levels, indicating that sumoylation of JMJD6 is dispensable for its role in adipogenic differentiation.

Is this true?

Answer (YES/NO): YES